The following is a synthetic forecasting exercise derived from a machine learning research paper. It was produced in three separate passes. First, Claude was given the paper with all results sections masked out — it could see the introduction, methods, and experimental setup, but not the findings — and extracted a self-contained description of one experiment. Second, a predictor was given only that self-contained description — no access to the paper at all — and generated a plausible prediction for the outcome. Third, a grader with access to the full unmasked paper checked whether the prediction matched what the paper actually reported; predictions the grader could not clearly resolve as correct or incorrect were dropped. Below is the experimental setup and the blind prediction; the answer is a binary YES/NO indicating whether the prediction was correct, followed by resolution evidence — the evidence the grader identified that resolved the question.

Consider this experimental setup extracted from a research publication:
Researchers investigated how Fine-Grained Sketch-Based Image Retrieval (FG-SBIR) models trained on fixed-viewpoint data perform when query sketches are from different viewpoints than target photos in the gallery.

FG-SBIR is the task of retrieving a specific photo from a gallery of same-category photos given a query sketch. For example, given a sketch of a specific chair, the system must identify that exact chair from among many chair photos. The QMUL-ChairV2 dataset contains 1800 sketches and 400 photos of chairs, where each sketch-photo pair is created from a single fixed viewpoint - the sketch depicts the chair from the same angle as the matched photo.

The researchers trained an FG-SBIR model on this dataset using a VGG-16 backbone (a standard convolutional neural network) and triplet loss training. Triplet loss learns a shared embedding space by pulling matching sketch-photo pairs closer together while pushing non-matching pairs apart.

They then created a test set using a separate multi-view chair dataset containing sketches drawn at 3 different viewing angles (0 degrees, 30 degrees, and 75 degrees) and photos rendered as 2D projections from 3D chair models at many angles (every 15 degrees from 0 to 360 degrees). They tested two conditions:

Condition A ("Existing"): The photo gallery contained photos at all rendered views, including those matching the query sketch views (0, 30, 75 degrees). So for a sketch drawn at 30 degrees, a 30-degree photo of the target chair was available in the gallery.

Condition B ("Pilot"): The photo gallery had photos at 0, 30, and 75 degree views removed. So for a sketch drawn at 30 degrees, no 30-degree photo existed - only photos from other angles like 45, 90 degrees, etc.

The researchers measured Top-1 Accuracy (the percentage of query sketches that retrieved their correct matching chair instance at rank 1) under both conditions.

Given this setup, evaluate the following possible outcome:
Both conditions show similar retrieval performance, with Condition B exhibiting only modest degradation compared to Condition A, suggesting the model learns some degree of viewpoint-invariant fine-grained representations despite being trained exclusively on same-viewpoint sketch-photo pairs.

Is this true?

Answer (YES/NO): NO